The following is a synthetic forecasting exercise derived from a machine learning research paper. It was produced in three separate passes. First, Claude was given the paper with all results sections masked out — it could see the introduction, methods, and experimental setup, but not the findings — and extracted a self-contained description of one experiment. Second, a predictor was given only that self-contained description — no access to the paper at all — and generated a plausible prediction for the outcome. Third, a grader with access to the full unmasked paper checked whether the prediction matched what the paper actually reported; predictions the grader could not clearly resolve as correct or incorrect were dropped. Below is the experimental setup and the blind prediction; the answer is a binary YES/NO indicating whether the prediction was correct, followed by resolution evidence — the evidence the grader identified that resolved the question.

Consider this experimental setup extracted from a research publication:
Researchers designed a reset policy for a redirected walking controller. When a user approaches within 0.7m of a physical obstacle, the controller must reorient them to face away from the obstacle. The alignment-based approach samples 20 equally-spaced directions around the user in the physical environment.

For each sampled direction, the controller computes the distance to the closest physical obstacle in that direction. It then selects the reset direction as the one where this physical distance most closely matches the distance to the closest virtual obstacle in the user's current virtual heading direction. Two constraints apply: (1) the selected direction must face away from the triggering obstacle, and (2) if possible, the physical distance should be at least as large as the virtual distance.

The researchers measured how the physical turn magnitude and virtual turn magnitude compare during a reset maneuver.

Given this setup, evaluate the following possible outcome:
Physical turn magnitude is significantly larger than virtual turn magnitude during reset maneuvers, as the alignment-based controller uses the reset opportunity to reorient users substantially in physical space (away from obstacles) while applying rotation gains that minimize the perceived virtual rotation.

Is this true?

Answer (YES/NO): NO